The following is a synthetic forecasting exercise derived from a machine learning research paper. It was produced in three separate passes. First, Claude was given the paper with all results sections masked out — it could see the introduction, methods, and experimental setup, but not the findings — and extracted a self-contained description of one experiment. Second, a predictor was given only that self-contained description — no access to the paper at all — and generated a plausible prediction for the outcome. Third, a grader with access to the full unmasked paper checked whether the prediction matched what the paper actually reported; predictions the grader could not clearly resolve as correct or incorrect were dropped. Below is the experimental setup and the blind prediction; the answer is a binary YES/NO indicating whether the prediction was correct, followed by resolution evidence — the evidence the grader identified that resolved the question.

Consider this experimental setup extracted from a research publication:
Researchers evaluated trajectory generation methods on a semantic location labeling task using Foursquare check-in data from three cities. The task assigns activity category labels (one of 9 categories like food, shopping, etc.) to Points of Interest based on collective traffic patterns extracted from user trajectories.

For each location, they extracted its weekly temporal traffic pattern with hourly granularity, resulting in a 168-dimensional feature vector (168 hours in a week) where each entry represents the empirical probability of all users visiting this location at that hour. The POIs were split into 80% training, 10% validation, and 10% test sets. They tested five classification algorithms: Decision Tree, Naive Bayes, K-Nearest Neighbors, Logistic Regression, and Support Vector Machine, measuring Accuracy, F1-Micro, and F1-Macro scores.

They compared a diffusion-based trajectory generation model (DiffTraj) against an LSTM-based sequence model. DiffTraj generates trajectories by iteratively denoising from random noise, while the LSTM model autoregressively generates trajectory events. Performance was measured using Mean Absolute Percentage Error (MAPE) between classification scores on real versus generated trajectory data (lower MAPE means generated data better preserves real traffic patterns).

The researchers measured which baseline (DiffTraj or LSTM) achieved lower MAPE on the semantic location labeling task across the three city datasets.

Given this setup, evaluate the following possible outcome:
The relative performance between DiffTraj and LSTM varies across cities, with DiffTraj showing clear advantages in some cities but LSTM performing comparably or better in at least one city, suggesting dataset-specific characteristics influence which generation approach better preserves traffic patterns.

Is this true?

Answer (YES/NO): NO